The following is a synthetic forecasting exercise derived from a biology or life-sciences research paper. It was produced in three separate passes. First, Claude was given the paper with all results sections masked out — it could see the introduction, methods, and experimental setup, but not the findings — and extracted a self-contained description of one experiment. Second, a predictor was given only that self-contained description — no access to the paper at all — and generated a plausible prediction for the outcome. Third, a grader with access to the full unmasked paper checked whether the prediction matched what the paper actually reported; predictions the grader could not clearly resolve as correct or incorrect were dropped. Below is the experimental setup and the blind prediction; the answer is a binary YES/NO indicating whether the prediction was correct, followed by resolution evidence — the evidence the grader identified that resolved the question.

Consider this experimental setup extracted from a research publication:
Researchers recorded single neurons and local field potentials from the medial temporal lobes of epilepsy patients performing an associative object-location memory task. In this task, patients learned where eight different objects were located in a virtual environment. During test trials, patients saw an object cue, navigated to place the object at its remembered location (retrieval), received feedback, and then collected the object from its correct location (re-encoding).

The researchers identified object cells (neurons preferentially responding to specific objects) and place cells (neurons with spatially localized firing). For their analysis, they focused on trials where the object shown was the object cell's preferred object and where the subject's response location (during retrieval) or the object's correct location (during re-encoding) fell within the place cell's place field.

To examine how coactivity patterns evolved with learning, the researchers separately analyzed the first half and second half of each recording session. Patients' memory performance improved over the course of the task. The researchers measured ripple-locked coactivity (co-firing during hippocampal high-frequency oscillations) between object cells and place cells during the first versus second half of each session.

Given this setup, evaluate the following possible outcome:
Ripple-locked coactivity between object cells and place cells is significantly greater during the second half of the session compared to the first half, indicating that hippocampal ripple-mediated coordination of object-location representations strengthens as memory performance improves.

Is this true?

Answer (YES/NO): YES